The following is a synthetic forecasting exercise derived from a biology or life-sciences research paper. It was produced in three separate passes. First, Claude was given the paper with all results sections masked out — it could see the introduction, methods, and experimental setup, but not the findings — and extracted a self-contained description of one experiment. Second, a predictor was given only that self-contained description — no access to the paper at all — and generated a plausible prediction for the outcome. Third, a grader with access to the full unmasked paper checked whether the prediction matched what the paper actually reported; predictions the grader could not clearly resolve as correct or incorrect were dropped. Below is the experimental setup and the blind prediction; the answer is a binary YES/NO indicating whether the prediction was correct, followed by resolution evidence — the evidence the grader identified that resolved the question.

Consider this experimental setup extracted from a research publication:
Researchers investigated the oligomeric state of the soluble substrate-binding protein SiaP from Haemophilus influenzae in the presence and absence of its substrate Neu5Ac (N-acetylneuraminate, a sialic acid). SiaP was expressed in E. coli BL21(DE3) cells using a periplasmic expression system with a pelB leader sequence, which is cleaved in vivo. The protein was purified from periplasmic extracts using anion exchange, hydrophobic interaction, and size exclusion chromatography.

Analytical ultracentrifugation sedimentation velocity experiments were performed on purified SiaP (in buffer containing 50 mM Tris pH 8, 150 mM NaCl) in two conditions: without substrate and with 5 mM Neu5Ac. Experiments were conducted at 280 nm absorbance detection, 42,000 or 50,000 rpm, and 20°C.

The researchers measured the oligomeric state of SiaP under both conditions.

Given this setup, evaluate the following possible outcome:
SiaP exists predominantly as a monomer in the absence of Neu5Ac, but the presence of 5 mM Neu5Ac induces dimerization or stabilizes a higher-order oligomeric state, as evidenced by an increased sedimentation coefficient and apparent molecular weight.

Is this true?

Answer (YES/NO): NO